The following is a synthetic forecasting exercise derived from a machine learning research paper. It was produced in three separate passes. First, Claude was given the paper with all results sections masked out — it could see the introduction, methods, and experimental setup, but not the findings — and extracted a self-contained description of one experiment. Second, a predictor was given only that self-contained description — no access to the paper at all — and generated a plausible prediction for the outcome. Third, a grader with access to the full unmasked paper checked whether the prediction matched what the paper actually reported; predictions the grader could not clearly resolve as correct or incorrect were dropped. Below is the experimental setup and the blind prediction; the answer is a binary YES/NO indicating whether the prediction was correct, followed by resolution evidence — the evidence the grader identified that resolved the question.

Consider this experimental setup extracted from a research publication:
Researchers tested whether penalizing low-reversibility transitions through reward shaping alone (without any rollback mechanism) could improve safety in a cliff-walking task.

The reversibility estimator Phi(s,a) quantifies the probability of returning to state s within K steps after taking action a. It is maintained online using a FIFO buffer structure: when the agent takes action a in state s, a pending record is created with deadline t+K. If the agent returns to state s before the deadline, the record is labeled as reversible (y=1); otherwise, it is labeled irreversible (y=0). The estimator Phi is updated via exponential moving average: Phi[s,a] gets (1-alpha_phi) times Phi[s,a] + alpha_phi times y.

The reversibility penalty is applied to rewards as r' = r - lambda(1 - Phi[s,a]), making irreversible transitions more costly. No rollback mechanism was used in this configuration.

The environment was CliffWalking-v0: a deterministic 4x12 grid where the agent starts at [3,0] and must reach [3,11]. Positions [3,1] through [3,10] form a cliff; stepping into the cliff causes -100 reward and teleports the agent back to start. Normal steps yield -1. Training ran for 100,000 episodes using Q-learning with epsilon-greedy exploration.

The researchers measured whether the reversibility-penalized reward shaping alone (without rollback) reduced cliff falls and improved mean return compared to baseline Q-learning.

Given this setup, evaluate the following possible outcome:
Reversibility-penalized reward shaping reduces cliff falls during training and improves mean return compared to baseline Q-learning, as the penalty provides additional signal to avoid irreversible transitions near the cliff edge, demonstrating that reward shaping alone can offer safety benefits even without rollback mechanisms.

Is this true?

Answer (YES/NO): NO